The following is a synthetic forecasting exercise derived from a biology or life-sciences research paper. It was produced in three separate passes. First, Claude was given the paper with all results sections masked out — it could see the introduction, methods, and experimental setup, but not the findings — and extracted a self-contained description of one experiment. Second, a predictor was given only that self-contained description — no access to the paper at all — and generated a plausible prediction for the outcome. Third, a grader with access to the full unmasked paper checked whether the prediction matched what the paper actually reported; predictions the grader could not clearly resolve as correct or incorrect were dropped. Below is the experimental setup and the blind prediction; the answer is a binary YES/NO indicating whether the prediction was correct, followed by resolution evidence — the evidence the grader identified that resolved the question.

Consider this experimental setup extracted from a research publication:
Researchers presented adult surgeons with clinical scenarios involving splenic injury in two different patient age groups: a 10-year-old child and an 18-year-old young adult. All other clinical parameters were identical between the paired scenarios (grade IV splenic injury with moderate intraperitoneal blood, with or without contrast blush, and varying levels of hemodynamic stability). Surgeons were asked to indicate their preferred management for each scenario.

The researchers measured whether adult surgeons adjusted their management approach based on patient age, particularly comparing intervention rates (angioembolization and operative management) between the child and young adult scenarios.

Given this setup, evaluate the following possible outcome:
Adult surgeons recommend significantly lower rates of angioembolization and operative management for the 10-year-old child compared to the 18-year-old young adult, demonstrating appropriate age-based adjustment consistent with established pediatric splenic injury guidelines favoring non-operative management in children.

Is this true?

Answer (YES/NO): NO